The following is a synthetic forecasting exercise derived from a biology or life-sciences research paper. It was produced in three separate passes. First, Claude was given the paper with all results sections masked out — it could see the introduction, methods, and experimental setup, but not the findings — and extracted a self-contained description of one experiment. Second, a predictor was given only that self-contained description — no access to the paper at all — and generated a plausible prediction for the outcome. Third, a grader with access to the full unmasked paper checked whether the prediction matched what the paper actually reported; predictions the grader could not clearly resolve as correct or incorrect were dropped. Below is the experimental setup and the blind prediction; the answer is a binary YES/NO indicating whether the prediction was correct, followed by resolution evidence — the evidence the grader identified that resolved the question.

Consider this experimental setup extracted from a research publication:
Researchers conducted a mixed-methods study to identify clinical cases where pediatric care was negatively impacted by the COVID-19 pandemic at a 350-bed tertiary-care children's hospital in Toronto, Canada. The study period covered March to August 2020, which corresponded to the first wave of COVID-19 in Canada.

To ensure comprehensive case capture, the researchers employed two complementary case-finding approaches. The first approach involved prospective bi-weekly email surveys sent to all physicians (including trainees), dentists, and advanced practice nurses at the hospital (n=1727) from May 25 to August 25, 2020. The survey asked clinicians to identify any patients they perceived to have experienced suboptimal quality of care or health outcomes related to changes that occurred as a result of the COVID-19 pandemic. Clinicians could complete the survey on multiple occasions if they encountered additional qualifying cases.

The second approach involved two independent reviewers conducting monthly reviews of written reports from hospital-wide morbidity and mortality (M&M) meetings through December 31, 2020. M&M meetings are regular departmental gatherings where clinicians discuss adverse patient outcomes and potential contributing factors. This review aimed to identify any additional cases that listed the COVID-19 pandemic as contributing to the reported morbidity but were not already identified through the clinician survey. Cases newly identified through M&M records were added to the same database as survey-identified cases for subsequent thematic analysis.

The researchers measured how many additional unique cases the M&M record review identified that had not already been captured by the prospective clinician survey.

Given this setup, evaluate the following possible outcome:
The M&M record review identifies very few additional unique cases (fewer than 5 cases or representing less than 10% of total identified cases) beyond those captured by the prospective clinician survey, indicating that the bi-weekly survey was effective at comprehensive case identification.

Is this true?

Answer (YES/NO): YES